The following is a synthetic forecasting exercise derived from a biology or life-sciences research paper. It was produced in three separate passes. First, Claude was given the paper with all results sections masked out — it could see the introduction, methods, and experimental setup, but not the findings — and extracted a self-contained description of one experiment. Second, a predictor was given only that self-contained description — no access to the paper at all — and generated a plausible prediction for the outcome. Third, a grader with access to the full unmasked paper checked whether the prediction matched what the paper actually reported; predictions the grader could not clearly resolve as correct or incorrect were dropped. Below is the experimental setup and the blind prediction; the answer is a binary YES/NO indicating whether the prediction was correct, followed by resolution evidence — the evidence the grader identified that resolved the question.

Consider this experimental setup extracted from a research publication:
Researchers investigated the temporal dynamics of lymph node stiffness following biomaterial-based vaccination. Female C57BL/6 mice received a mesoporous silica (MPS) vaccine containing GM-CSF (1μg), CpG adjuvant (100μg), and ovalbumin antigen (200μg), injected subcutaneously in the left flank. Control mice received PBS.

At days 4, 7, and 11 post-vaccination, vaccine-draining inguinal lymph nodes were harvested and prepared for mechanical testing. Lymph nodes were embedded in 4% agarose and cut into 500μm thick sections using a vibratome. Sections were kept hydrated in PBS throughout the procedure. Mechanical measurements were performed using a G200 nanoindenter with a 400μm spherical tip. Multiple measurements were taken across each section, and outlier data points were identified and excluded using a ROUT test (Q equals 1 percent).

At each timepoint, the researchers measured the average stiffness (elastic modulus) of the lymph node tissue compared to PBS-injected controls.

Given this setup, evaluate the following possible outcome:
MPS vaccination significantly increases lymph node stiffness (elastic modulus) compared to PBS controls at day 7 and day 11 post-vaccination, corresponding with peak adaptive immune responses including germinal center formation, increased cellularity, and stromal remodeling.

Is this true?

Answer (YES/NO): NO